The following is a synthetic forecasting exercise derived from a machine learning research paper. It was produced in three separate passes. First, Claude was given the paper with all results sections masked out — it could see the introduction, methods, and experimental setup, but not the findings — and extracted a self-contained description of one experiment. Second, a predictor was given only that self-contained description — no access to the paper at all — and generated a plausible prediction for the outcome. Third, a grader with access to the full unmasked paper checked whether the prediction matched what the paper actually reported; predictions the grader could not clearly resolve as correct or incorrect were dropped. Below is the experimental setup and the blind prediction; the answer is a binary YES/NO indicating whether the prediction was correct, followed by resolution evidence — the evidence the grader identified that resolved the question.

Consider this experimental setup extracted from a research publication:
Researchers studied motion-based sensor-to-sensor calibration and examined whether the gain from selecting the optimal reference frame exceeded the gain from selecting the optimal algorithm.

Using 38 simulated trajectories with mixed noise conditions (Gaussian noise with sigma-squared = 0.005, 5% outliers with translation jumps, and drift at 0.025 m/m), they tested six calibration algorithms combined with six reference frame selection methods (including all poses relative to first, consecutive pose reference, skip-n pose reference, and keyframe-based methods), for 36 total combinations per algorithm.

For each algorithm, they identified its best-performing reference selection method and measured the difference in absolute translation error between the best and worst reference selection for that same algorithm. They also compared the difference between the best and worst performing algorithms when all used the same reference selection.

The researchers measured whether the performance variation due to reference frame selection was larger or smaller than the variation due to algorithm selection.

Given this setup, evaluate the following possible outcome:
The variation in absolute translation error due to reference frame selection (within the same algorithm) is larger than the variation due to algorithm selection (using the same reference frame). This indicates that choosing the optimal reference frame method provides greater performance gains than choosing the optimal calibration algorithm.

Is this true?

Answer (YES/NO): YES